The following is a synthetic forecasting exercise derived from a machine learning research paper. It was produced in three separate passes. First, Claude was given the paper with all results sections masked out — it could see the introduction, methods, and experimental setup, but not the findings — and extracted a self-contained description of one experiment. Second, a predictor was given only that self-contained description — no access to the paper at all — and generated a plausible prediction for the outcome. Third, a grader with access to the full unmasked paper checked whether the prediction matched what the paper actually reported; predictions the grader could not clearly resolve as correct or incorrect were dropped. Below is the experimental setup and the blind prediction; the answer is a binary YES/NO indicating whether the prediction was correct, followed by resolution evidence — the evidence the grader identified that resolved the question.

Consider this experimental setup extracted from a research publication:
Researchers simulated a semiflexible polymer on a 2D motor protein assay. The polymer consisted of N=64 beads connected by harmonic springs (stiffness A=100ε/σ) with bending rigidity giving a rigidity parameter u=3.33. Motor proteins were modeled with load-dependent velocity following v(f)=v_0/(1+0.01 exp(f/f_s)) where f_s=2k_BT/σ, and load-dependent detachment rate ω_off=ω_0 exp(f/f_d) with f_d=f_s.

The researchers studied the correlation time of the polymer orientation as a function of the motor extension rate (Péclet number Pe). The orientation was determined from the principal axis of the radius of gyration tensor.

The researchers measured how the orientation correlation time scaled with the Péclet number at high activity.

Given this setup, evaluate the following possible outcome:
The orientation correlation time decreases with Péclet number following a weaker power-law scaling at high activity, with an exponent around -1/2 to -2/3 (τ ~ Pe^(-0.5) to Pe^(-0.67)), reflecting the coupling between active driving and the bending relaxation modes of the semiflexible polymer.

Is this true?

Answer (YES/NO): NO